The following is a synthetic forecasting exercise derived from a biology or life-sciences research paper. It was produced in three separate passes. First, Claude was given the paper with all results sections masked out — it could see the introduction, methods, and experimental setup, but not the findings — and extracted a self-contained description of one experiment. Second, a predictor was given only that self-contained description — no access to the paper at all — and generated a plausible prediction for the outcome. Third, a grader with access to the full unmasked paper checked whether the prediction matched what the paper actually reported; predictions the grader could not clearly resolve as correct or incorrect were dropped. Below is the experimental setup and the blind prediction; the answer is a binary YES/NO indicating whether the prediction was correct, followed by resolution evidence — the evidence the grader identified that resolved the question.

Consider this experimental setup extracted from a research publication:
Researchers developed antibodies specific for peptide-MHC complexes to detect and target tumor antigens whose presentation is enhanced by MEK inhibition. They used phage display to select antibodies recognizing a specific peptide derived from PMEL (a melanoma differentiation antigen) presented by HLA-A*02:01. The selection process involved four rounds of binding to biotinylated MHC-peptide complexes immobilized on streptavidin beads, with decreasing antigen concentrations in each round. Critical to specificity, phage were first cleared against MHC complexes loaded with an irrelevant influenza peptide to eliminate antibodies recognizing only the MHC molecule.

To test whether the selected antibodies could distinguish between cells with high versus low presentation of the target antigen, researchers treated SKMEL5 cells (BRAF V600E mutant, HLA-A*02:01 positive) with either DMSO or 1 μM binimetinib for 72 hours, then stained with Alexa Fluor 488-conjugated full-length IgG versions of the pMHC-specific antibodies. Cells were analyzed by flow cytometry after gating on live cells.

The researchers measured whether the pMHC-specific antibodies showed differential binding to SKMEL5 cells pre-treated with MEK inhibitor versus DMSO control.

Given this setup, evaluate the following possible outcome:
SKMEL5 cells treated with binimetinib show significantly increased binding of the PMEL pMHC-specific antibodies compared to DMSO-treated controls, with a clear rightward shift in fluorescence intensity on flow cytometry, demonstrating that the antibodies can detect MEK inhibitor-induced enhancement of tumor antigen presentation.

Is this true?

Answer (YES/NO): YES